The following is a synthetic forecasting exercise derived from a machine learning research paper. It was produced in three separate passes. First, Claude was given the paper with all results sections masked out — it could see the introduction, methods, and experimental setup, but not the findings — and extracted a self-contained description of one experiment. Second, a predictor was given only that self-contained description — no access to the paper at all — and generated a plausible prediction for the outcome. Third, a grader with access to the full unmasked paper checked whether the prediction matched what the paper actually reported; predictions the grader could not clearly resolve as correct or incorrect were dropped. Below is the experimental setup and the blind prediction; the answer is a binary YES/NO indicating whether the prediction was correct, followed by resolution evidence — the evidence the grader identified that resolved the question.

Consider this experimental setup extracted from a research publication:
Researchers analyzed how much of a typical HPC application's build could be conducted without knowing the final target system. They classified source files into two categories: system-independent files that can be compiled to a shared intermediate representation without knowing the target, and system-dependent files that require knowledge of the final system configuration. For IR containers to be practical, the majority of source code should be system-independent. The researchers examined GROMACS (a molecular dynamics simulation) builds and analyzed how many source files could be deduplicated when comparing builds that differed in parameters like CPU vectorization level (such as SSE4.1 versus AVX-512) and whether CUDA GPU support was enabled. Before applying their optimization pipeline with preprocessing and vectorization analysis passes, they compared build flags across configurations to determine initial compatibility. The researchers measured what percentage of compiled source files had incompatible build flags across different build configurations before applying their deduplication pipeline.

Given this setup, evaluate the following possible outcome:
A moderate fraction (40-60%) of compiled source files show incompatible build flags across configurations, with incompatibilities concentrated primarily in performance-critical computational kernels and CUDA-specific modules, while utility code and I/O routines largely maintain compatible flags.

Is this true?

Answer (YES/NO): NO